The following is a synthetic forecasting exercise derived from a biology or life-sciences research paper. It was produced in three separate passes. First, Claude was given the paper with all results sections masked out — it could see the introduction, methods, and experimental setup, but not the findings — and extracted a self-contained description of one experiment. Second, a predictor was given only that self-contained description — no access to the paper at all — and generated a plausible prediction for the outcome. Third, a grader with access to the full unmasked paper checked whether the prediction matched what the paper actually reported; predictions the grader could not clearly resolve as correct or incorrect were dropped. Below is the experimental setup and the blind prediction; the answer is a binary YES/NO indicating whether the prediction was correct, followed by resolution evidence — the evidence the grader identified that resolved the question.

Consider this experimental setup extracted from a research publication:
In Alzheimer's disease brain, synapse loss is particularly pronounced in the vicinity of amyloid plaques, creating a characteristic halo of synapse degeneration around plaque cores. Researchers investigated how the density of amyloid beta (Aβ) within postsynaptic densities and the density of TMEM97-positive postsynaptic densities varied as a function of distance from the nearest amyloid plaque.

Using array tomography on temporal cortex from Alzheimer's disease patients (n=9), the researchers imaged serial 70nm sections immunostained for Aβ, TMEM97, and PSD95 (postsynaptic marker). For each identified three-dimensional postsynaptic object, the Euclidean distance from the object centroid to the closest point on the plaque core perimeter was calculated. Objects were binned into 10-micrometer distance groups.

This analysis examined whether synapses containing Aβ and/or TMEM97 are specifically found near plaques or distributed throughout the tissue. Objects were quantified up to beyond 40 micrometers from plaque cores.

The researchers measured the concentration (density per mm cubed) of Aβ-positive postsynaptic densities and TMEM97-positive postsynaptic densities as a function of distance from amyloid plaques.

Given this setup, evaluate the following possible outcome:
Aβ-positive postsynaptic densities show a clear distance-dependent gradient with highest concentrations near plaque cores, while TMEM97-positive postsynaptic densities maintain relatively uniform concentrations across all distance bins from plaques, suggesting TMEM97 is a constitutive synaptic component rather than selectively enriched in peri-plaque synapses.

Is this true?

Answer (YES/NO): YES